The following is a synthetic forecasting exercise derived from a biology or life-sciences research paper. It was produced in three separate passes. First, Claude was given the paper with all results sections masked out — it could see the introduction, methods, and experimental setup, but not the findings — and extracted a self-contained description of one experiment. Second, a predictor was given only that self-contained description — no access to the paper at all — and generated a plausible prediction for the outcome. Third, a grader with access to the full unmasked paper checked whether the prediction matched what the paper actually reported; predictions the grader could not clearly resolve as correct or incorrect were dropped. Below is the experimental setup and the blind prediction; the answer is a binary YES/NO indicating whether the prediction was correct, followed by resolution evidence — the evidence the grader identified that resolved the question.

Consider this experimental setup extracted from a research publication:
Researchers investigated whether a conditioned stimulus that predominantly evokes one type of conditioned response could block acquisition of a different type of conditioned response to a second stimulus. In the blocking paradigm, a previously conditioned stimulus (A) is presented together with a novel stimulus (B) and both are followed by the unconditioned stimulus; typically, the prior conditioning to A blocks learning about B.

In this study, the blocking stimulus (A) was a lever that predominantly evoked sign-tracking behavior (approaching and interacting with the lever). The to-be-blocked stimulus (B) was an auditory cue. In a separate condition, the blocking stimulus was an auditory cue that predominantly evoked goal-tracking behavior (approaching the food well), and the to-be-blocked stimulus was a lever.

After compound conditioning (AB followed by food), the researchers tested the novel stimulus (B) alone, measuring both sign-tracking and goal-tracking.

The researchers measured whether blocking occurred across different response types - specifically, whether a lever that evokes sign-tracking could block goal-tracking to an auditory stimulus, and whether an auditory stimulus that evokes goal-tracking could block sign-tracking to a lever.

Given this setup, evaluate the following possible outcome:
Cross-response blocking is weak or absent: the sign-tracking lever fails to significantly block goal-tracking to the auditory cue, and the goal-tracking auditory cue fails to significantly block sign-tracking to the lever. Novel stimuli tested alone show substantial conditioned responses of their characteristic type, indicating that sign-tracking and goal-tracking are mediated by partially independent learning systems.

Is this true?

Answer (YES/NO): NO